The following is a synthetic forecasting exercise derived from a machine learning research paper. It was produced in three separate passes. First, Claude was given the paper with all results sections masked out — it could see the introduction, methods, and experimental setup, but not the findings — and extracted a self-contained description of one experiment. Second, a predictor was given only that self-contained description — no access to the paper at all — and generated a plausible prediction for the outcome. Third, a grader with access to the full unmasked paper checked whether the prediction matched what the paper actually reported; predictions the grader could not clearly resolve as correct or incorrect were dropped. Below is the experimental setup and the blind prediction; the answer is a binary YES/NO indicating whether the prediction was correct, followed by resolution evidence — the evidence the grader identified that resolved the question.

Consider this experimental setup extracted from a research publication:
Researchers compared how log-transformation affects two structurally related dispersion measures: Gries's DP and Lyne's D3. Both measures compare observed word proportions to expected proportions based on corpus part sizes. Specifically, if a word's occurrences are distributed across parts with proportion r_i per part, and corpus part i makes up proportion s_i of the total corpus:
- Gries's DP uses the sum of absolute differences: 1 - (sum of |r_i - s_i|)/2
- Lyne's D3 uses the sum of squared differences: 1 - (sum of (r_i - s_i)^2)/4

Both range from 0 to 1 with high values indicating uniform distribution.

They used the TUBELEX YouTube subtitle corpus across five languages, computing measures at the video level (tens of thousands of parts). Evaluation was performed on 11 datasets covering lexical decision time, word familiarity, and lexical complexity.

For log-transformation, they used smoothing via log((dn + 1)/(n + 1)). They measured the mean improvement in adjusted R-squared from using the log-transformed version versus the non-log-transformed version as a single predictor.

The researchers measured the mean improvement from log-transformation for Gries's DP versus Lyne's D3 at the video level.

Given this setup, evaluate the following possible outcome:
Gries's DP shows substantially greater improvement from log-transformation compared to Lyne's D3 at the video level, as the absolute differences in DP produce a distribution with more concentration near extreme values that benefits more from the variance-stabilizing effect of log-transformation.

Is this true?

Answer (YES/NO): NO